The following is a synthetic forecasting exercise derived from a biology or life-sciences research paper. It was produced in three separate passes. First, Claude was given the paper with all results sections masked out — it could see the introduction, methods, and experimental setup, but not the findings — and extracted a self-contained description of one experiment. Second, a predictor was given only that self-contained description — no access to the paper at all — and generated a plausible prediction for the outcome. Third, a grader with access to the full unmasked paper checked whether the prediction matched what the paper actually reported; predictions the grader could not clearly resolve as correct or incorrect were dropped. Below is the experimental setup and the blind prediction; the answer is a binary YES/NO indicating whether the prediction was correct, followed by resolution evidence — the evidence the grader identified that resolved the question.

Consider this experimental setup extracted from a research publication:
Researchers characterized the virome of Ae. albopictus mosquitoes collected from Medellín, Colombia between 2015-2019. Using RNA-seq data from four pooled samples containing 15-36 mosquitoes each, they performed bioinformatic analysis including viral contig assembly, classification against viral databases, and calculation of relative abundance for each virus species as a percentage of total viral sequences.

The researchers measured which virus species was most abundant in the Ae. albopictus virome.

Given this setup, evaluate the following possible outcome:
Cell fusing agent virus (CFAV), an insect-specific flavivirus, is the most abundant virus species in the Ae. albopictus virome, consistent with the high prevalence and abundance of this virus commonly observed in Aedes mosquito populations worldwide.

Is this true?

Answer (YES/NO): NO